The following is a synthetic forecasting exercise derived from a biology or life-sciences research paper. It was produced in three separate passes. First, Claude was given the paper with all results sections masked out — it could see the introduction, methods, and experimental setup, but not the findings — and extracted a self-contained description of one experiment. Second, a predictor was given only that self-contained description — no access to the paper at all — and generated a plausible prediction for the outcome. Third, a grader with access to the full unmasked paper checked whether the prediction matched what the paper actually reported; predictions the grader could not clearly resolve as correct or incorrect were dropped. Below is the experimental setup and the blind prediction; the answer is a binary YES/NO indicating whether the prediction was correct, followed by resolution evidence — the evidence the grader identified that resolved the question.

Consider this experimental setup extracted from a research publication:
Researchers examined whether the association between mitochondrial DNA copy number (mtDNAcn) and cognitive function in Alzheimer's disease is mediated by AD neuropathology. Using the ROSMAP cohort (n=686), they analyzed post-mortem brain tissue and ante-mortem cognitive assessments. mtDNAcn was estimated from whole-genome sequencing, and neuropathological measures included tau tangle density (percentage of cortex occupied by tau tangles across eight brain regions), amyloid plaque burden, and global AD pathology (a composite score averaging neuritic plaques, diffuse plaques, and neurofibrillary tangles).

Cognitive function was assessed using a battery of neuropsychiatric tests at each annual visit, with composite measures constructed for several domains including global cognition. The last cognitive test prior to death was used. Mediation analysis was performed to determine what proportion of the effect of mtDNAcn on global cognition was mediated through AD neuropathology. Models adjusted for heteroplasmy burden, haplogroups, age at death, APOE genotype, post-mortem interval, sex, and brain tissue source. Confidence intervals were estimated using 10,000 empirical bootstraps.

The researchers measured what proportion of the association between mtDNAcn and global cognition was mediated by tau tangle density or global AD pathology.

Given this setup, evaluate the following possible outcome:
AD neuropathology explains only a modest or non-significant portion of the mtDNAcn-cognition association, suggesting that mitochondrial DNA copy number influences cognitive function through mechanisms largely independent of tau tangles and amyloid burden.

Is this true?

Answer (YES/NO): YES